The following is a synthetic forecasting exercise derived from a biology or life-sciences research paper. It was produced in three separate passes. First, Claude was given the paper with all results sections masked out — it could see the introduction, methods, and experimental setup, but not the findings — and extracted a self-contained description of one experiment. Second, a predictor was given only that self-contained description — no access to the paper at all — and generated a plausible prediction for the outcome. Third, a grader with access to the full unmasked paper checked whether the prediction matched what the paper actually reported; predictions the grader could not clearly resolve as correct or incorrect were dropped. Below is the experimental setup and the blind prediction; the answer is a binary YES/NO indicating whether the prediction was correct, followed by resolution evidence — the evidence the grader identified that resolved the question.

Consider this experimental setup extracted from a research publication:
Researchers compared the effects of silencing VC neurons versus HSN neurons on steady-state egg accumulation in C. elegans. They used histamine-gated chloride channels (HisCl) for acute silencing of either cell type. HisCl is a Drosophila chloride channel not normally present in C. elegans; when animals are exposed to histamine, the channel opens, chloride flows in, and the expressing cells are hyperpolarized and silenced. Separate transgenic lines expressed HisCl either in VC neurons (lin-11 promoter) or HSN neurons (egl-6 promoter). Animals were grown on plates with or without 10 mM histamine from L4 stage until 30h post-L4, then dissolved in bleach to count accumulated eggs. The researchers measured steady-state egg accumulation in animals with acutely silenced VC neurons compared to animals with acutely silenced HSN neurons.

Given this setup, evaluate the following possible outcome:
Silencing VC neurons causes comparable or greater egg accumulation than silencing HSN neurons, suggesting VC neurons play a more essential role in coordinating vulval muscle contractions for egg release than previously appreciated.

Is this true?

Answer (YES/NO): NO